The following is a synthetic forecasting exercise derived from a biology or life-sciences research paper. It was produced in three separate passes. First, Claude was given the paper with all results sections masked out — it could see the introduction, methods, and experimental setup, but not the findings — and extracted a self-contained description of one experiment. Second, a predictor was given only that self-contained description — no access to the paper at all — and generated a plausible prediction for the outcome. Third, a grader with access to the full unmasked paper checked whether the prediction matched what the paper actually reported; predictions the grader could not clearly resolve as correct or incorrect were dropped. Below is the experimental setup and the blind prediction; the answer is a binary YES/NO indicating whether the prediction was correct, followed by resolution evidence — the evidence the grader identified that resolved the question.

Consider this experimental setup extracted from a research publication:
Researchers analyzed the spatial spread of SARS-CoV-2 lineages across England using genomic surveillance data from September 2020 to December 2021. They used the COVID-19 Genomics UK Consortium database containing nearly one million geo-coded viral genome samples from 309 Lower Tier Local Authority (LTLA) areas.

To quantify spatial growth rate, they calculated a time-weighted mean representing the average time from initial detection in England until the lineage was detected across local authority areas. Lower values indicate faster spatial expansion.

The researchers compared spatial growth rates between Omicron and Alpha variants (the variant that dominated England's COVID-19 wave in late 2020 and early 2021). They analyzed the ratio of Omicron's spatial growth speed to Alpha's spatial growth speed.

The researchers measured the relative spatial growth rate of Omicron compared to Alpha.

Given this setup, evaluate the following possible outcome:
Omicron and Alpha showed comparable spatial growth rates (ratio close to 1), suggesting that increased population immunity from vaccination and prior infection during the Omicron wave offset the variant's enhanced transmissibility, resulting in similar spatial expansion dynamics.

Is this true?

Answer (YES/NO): NO